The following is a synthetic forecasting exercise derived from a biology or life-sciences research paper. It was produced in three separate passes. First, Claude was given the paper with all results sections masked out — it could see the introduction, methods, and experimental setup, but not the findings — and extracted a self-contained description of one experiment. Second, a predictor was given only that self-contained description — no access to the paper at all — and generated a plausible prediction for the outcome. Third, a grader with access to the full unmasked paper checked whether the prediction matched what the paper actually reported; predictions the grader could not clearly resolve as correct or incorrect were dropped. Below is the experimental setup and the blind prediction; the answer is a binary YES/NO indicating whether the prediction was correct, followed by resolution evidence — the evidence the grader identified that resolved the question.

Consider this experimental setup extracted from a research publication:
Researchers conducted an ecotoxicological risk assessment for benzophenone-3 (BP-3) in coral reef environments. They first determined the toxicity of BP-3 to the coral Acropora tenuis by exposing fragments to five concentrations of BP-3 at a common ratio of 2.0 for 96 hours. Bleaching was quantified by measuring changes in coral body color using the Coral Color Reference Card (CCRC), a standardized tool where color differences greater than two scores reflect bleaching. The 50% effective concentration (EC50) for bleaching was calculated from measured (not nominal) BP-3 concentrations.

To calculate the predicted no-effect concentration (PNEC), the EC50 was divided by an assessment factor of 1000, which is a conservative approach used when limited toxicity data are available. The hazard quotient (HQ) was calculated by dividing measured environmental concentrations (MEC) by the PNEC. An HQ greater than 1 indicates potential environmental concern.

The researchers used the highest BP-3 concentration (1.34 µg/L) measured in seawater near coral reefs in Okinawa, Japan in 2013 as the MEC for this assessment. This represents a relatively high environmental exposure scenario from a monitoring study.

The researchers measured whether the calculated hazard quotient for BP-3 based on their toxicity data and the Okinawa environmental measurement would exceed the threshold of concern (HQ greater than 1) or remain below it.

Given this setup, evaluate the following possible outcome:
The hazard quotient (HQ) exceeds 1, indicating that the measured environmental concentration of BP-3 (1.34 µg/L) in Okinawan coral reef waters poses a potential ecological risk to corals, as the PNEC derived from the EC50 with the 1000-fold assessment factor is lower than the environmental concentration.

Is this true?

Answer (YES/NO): NO